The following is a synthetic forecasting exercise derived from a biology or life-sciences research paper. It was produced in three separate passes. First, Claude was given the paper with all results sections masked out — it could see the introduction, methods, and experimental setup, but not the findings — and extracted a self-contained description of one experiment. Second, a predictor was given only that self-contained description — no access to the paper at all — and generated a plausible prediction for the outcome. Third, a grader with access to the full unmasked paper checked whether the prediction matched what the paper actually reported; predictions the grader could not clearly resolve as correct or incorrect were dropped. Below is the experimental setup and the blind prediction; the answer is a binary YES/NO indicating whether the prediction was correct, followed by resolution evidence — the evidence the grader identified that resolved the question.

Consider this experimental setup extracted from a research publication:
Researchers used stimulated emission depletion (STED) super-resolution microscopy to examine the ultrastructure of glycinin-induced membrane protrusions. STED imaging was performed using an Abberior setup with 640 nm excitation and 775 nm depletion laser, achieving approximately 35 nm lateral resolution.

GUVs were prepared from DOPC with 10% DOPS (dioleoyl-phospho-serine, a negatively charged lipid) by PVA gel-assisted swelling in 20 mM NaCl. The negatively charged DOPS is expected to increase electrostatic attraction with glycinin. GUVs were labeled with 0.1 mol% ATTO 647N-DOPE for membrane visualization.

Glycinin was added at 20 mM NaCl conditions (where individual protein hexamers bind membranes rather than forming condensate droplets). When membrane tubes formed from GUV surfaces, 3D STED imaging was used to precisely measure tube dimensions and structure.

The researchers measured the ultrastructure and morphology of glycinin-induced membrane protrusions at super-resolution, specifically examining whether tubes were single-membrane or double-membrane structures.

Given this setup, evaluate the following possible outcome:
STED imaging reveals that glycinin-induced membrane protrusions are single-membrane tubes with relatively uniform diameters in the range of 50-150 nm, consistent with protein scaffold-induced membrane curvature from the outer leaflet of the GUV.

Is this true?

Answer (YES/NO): NO